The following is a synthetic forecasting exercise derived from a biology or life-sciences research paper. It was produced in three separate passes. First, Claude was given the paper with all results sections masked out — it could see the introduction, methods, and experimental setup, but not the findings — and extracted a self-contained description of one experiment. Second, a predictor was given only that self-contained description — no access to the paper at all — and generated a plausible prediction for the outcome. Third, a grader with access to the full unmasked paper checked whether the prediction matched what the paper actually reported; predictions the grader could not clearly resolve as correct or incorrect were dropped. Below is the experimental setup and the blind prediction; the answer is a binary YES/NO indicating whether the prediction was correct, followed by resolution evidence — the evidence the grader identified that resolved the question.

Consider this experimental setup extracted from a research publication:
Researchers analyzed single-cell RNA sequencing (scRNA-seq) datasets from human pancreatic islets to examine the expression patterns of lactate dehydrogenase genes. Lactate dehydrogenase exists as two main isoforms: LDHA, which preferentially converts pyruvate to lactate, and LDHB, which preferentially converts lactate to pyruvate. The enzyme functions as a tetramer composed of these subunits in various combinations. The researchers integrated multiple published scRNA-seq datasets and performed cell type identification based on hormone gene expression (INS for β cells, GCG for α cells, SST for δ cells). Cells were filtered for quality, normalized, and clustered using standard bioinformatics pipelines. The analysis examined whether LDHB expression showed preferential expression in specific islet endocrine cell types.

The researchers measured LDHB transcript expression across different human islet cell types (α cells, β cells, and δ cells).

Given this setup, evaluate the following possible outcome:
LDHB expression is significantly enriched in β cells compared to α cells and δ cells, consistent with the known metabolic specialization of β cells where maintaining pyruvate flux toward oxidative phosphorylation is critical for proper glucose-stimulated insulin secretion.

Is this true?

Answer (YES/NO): YES